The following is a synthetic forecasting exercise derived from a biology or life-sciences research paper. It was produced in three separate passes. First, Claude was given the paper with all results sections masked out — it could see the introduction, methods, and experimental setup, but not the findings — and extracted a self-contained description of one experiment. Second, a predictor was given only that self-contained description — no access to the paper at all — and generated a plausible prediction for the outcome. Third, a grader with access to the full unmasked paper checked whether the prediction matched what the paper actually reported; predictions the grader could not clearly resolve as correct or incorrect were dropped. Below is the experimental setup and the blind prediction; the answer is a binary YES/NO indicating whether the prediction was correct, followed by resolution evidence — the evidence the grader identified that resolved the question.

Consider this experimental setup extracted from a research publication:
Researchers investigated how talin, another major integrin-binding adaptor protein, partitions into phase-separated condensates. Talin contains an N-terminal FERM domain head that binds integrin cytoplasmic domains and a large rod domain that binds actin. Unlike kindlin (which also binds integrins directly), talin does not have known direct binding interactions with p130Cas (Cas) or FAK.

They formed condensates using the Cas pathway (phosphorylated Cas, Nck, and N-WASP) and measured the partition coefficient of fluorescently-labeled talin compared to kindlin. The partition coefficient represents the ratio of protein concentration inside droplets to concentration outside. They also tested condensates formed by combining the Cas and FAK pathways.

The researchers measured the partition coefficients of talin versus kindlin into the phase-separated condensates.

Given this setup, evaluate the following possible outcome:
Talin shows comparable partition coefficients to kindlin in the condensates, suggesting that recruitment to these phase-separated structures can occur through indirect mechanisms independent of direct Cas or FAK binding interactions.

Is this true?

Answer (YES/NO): NO